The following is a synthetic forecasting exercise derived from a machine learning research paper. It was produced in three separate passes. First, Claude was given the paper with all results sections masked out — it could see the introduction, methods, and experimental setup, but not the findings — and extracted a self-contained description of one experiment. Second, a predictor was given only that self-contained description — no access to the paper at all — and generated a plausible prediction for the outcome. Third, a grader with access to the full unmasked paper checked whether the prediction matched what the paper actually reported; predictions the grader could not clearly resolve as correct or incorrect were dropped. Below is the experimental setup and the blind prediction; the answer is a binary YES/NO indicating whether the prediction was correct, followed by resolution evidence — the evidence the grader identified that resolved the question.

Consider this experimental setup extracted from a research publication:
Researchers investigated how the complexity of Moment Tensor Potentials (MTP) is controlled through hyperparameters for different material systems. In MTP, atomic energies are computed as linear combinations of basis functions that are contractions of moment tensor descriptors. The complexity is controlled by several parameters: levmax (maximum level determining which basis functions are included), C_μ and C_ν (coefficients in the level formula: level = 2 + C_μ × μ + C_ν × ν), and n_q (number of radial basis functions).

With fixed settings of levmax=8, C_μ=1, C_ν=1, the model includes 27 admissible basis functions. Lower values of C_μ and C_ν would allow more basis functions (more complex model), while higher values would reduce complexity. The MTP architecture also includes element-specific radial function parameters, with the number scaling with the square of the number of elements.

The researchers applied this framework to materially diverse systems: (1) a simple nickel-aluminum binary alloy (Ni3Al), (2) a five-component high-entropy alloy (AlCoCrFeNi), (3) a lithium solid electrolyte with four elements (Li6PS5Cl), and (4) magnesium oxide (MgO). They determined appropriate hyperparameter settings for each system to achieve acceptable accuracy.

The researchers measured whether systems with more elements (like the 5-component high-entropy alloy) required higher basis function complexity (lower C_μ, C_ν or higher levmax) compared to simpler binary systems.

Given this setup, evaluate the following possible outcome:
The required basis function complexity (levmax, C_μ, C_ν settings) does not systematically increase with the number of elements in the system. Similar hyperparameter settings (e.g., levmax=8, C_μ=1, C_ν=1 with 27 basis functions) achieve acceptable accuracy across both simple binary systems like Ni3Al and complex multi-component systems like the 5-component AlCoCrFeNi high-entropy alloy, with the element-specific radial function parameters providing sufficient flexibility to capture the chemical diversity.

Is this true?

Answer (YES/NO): YES